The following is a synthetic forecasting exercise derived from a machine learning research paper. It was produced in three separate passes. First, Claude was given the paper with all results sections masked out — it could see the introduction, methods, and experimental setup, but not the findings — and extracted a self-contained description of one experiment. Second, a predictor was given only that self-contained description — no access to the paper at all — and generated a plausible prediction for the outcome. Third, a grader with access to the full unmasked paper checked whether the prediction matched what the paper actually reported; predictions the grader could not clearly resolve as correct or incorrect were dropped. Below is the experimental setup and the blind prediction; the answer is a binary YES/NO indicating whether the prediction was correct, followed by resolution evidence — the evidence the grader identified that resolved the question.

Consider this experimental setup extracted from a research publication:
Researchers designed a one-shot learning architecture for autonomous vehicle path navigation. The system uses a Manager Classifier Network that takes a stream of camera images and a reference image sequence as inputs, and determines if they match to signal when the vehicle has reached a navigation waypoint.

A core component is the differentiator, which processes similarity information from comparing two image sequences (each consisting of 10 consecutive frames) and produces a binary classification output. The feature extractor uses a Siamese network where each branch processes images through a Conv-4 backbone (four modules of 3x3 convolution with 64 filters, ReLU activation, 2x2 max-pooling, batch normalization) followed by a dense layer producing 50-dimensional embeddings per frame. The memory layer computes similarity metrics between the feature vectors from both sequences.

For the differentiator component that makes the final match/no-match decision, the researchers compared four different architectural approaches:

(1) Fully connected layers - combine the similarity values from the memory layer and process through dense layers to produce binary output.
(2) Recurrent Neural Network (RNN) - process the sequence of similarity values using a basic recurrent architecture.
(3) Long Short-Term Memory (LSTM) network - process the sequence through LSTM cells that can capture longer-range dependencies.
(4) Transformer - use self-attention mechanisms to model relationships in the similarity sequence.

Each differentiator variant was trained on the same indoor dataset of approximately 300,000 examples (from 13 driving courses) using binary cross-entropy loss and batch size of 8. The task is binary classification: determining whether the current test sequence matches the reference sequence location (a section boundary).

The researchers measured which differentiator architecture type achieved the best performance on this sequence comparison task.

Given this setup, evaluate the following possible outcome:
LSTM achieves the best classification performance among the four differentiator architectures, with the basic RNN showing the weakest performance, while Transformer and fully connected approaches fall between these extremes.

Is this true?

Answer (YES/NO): NO